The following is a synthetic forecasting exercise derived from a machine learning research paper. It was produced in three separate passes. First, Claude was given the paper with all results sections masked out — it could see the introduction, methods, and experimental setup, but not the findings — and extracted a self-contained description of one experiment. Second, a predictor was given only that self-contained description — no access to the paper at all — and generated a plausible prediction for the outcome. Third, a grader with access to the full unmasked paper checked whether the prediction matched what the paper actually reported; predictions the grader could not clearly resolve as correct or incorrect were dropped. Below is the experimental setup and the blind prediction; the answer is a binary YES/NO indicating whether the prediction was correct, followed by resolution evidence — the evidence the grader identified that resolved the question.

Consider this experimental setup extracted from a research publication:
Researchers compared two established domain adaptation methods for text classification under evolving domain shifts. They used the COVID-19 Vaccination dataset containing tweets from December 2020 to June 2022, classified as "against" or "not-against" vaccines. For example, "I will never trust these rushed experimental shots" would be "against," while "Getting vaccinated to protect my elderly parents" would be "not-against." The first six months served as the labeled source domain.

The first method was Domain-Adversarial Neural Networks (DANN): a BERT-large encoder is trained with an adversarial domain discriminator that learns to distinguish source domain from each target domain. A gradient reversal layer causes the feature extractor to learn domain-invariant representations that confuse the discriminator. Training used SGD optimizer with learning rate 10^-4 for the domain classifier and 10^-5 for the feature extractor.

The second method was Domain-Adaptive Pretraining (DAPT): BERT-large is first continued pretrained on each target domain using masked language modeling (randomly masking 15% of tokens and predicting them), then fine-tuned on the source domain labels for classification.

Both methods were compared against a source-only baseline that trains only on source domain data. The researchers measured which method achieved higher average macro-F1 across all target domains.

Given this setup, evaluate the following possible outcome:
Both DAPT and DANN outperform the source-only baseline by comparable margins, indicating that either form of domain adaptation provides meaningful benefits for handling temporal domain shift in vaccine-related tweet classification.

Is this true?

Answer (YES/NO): NO